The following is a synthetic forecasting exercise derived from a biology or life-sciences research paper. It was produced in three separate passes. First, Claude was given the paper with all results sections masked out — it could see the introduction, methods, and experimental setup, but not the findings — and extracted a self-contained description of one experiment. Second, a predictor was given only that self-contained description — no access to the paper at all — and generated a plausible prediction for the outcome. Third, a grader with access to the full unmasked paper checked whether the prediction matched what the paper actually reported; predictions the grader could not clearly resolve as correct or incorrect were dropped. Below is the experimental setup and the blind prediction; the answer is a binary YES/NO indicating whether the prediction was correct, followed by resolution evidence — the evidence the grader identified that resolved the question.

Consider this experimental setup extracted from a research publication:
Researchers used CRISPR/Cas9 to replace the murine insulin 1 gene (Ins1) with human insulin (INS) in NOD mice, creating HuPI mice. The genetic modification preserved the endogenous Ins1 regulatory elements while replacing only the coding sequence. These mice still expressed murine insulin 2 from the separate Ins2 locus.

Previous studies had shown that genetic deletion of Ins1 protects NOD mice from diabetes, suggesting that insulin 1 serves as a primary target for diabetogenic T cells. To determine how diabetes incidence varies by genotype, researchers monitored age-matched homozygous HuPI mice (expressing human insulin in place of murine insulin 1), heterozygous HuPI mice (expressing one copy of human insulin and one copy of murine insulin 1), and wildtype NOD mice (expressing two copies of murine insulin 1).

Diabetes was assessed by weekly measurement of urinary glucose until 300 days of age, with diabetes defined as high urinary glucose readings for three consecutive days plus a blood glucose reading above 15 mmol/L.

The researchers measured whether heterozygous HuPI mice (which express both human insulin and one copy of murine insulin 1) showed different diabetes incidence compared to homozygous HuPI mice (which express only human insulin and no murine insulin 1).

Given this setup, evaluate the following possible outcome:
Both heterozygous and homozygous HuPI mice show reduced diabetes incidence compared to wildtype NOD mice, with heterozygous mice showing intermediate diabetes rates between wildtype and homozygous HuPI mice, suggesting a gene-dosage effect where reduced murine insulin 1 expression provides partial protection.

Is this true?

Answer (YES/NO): NO